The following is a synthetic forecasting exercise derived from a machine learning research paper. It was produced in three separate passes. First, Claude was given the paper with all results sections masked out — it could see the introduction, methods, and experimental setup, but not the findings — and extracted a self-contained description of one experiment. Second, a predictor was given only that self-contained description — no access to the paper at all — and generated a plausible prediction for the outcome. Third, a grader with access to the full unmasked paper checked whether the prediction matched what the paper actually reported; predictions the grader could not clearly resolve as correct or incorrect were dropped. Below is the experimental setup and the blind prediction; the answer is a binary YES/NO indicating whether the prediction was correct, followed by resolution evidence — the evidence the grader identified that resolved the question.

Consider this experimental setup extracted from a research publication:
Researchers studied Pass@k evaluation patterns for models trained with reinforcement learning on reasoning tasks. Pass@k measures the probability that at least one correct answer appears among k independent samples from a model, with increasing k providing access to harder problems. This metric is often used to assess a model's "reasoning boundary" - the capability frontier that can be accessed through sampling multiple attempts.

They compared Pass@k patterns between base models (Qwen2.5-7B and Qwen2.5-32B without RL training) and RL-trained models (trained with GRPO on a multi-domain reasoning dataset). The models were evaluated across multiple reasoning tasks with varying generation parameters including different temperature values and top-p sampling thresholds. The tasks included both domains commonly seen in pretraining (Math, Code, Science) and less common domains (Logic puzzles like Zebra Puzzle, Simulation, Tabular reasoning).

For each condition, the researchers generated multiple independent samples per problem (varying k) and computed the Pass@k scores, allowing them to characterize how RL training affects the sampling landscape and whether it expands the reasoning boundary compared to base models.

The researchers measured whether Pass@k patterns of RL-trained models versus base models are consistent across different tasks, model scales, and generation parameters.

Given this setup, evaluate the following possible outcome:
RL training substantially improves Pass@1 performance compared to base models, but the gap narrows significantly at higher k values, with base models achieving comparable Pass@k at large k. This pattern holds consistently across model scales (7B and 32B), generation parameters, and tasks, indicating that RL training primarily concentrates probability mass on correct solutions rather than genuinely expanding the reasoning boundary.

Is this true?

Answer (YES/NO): NO